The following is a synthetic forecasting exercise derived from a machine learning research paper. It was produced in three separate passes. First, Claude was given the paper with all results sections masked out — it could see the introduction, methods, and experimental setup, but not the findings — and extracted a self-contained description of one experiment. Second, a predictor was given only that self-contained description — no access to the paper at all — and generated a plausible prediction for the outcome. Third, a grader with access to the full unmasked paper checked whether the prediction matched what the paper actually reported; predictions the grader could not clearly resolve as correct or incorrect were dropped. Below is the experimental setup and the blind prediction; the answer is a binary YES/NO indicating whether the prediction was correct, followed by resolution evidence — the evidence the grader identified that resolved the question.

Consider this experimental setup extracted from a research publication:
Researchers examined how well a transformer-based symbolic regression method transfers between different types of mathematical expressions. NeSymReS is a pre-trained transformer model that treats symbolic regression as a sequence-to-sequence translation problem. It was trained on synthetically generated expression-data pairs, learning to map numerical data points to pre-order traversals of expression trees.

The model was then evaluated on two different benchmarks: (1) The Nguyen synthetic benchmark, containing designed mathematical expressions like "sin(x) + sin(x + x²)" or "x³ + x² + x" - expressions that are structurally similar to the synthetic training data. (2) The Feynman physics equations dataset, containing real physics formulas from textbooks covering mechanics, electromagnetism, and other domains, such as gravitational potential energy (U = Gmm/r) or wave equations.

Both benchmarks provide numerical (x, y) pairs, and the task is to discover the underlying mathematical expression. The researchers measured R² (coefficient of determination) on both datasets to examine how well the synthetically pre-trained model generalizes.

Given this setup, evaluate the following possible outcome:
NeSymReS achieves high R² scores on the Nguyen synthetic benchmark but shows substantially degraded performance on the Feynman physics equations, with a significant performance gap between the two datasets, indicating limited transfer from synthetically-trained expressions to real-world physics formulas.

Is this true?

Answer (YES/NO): NO